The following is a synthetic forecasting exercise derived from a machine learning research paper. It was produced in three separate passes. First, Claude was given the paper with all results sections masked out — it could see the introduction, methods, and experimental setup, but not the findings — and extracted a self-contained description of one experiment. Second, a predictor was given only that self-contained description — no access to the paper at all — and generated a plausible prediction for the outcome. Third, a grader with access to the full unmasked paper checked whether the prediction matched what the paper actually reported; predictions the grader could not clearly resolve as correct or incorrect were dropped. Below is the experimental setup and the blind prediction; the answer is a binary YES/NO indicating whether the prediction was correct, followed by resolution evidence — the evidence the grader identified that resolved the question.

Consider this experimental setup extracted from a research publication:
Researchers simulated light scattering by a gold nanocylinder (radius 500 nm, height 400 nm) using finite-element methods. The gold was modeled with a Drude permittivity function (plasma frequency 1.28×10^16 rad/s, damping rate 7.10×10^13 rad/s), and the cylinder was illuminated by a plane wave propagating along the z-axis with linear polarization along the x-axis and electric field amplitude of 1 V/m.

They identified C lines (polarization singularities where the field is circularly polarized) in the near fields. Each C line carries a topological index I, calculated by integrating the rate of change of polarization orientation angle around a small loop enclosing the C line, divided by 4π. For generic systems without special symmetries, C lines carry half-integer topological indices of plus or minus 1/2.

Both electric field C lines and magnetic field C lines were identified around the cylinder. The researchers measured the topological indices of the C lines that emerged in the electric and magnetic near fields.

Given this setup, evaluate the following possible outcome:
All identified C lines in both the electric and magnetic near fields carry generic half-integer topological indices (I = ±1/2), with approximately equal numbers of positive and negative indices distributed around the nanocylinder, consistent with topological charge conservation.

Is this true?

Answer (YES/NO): NO